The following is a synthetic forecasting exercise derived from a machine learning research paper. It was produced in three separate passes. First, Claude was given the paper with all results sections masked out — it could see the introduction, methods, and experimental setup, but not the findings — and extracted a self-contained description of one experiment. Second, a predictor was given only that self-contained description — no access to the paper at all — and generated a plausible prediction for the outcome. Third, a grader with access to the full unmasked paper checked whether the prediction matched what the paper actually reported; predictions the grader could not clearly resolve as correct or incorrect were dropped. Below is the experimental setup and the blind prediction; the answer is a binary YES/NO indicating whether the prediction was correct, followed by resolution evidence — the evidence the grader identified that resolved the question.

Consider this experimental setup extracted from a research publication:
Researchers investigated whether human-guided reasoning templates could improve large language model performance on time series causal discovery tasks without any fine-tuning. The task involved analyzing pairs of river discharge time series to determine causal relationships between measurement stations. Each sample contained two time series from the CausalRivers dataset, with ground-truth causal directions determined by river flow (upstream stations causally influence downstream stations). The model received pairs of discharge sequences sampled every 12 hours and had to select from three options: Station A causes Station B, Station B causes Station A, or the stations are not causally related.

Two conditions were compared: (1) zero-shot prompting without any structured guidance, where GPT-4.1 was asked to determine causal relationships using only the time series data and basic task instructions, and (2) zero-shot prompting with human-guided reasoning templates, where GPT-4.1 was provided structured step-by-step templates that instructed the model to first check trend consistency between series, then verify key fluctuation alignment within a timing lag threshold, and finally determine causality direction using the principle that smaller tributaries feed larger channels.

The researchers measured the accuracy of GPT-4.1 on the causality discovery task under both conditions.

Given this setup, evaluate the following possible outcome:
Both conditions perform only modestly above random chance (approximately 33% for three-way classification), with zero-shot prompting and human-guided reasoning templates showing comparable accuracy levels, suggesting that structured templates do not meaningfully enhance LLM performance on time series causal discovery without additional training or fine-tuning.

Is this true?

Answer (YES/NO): NO